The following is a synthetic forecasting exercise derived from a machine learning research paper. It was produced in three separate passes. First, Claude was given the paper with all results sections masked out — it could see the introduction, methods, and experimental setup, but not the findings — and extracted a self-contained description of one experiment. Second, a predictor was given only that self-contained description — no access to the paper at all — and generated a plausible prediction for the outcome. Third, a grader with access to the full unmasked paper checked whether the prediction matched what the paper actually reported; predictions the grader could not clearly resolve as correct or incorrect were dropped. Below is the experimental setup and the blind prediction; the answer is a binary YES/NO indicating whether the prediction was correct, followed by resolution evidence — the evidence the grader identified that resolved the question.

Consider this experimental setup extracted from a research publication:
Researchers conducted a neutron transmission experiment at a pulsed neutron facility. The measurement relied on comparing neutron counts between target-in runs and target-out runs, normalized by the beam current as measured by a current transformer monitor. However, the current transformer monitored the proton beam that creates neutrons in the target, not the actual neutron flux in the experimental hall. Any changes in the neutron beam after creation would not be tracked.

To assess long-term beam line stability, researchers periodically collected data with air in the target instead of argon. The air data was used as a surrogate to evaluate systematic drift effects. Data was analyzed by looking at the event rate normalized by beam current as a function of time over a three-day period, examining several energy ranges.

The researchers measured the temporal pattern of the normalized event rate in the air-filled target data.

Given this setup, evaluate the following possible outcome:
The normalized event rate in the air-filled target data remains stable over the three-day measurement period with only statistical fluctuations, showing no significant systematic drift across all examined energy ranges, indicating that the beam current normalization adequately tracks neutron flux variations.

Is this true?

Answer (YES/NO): NO